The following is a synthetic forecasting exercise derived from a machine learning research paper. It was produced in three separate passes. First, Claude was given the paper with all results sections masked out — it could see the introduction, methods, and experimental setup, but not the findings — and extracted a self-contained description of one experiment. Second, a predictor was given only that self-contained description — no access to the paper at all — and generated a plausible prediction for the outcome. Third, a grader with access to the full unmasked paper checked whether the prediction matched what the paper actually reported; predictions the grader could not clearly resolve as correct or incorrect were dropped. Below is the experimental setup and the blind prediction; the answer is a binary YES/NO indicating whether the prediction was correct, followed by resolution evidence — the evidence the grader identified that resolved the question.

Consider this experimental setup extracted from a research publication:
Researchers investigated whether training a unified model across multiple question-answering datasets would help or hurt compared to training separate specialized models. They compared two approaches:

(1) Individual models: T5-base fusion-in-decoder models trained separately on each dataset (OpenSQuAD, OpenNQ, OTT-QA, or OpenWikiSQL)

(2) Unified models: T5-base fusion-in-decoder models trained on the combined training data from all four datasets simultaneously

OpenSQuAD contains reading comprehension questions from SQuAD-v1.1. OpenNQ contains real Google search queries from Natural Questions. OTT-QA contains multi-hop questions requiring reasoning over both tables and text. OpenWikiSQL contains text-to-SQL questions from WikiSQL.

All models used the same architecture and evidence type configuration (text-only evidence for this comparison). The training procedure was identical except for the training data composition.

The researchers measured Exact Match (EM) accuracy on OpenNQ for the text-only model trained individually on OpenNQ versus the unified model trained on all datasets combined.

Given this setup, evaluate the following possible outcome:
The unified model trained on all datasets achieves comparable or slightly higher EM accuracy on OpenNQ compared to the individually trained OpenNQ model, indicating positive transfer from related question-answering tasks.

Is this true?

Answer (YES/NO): NO